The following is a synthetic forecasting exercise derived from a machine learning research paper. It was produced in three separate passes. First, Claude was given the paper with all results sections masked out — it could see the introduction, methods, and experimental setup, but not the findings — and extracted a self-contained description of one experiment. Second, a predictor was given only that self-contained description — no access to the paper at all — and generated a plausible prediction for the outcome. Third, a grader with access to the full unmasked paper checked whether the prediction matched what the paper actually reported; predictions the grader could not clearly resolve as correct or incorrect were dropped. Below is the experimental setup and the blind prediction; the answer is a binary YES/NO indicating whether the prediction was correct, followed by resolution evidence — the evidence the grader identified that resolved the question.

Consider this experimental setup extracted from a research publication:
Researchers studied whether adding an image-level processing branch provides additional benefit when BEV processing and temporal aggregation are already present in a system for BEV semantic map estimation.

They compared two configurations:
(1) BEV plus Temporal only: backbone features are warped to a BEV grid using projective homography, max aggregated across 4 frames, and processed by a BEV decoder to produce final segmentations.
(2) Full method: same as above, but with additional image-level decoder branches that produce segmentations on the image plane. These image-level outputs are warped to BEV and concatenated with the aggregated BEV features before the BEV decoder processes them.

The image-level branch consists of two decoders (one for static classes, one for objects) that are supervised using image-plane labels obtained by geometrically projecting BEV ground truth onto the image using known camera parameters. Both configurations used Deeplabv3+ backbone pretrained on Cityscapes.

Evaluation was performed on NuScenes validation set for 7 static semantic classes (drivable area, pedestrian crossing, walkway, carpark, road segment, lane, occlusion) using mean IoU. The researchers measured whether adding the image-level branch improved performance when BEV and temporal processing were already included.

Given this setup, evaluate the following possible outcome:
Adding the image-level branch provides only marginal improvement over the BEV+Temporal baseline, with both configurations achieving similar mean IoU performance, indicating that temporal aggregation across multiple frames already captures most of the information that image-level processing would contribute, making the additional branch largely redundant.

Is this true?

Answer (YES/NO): NO